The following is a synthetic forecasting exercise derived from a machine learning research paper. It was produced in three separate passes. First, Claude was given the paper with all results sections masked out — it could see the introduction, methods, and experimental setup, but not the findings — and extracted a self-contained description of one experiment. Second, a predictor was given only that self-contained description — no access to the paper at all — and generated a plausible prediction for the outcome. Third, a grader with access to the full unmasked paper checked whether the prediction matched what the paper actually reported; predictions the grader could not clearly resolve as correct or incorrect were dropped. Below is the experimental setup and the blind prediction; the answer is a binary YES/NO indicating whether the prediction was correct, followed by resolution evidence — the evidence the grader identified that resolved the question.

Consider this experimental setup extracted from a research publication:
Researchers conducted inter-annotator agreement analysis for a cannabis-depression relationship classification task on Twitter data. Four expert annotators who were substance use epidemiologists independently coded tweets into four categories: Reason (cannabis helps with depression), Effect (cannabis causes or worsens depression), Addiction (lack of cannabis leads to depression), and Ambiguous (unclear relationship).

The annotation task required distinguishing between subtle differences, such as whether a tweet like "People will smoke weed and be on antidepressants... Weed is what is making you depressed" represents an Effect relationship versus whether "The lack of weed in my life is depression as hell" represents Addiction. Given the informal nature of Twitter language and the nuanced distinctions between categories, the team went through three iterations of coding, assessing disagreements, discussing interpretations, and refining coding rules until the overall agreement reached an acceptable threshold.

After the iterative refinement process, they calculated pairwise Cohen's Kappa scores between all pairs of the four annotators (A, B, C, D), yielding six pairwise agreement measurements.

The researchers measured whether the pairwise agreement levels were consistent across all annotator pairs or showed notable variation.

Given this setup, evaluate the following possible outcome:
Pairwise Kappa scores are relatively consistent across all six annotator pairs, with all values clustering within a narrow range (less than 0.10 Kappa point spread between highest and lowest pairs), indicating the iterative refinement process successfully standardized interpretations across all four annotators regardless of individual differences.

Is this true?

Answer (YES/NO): NO